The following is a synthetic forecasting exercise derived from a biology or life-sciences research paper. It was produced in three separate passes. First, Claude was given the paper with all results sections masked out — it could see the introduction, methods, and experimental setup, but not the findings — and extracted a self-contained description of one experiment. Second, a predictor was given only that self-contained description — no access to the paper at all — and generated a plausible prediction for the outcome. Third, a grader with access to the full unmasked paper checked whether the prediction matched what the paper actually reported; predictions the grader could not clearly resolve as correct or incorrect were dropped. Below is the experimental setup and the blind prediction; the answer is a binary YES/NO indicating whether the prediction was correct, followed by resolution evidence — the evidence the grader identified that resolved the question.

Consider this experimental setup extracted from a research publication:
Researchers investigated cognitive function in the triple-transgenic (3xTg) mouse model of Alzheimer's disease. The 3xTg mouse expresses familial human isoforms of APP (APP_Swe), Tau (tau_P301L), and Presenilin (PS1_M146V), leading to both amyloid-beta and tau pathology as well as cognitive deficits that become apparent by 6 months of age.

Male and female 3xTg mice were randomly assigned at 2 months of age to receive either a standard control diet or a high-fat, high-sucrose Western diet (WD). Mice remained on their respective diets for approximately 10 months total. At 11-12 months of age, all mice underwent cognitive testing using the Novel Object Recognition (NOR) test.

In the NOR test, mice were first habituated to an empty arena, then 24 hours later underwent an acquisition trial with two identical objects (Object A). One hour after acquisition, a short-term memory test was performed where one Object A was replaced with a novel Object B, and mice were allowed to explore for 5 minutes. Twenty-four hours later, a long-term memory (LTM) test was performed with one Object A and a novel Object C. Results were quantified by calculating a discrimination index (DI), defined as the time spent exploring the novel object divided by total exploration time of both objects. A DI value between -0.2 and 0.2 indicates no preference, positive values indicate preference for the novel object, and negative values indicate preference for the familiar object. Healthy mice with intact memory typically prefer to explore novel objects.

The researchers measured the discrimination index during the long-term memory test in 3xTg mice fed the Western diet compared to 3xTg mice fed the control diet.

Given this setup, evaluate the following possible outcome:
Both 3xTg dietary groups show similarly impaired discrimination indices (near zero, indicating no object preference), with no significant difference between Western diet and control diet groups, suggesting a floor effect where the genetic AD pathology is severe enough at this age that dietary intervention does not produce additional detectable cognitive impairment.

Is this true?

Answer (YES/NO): NO